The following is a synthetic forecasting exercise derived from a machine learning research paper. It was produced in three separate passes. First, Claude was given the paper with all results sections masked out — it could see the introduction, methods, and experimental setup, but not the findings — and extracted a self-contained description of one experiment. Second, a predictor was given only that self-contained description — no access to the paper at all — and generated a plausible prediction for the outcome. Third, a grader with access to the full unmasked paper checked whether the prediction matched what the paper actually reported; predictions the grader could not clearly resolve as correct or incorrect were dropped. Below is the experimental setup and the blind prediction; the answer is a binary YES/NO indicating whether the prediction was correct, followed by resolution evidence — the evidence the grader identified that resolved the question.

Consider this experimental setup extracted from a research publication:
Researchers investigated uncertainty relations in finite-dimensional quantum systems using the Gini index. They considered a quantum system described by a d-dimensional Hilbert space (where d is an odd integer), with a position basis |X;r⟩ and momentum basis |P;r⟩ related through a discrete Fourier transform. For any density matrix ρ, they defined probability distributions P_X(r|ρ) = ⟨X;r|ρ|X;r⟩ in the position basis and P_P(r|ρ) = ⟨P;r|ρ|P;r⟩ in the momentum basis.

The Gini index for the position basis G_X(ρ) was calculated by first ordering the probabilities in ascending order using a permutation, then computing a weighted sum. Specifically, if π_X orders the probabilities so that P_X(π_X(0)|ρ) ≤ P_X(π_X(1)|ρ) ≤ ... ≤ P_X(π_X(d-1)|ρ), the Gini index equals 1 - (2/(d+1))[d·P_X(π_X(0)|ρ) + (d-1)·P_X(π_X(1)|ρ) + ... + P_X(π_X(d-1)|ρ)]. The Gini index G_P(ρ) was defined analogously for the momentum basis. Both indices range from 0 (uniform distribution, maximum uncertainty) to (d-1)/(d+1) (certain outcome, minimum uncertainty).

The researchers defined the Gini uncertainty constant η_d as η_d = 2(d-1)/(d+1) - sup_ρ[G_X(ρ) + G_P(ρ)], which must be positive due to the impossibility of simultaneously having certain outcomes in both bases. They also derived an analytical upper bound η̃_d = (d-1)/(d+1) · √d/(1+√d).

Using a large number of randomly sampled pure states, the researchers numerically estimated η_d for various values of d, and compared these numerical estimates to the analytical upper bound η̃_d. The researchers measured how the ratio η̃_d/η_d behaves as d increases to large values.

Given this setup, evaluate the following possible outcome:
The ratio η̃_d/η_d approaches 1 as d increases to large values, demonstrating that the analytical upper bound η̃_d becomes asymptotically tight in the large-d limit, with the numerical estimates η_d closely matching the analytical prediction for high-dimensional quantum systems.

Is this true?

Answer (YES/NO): YES